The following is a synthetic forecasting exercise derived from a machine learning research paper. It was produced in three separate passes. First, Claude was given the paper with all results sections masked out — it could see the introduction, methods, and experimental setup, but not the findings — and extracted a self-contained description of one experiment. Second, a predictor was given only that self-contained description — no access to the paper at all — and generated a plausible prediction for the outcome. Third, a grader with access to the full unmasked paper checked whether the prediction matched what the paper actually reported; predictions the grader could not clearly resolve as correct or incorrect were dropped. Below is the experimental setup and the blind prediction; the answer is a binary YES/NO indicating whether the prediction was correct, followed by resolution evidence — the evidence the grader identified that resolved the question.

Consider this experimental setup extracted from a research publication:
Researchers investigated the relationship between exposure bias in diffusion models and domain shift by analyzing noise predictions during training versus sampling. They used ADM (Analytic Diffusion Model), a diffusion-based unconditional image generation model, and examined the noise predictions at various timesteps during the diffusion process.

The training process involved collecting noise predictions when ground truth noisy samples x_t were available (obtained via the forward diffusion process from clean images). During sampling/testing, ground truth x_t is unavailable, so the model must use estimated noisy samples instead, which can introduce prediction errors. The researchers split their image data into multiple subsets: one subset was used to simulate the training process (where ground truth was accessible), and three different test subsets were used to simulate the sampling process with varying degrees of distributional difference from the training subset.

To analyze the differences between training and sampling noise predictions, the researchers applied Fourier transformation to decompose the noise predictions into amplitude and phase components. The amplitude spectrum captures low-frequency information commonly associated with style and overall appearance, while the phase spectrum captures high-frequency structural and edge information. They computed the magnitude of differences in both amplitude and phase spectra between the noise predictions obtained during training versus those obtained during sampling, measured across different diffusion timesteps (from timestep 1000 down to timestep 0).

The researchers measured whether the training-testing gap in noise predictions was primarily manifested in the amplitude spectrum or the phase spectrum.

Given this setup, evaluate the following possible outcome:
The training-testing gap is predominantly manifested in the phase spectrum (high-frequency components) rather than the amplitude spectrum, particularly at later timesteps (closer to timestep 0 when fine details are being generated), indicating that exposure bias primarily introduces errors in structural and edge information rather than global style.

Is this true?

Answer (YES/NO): NO